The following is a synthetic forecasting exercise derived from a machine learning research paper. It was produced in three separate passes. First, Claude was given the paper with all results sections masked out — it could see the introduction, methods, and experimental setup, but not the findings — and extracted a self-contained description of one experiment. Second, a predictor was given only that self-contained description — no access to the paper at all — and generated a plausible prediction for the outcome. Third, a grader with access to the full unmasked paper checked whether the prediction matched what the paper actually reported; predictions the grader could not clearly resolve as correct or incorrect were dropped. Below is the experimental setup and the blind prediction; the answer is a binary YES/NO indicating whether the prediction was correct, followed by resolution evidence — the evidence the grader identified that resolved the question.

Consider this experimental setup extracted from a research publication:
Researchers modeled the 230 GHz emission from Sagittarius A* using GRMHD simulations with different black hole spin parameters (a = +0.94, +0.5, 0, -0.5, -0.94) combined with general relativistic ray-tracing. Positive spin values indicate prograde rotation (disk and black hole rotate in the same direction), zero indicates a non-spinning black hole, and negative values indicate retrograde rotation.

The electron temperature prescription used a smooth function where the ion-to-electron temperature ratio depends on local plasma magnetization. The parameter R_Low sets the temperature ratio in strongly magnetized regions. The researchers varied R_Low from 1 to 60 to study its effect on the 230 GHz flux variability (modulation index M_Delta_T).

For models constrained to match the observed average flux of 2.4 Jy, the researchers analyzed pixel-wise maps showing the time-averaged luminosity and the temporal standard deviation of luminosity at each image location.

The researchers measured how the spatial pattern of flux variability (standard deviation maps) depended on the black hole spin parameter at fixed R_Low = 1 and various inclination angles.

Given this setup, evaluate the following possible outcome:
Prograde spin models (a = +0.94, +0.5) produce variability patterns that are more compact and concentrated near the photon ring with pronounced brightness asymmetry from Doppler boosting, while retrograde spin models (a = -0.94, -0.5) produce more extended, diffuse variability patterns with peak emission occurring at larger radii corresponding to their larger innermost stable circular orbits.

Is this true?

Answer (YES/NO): NO